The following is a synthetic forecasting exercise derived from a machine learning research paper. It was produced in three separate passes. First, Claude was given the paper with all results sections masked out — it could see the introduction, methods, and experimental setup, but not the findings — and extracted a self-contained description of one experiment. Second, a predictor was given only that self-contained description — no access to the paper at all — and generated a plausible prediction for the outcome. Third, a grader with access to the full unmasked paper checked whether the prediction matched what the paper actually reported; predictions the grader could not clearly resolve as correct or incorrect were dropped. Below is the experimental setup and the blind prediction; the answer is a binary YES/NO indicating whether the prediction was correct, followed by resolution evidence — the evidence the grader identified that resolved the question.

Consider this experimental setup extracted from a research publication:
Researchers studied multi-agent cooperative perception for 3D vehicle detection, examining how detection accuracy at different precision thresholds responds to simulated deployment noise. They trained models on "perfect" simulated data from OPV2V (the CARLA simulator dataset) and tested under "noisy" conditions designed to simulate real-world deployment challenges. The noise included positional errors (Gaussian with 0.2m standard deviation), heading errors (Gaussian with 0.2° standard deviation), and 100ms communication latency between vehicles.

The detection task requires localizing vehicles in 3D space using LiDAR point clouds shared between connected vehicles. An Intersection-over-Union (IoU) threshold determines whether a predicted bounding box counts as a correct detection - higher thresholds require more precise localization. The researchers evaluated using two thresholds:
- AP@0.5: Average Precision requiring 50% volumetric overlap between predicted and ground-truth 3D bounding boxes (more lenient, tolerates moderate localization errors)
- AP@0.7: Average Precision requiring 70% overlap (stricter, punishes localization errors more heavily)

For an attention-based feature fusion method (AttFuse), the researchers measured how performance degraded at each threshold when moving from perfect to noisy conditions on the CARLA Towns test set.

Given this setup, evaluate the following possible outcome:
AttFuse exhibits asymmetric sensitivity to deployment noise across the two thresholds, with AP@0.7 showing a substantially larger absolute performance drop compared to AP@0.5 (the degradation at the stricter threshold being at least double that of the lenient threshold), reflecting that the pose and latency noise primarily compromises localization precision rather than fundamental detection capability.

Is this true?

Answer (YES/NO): YES